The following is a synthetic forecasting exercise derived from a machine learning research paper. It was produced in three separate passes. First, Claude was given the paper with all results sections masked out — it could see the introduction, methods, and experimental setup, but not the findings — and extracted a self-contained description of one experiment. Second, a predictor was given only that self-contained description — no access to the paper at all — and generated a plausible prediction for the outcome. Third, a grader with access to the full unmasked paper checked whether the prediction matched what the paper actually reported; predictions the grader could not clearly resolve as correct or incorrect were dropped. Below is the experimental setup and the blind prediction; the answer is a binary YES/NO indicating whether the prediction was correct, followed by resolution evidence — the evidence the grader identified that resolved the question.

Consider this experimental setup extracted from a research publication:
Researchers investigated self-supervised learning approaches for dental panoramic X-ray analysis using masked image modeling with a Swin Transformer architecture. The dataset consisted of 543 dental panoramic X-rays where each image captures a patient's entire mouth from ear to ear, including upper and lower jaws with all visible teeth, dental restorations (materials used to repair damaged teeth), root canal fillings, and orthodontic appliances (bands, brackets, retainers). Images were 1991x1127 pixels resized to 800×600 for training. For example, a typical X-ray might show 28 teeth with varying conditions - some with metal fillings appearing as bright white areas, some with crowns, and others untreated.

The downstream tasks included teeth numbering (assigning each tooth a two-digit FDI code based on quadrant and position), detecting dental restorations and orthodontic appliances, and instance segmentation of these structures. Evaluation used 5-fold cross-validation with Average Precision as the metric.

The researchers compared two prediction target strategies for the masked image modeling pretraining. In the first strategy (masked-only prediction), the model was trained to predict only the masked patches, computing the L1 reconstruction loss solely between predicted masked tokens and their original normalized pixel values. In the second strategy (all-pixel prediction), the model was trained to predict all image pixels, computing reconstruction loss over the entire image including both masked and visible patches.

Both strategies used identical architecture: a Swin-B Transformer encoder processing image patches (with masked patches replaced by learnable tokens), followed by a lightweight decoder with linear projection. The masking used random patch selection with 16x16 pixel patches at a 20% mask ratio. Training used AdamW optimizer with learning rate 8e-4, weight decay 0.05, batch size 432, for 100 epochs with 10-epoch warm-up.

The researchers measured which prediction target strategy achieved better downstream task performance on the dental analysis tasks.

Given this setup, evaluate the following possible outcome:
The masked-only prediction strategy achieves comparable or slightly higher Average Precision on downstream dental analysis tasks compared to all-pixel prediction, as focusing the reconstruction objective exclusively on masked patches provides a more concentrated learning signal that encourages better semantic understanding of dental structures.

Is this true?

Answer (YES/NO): YES